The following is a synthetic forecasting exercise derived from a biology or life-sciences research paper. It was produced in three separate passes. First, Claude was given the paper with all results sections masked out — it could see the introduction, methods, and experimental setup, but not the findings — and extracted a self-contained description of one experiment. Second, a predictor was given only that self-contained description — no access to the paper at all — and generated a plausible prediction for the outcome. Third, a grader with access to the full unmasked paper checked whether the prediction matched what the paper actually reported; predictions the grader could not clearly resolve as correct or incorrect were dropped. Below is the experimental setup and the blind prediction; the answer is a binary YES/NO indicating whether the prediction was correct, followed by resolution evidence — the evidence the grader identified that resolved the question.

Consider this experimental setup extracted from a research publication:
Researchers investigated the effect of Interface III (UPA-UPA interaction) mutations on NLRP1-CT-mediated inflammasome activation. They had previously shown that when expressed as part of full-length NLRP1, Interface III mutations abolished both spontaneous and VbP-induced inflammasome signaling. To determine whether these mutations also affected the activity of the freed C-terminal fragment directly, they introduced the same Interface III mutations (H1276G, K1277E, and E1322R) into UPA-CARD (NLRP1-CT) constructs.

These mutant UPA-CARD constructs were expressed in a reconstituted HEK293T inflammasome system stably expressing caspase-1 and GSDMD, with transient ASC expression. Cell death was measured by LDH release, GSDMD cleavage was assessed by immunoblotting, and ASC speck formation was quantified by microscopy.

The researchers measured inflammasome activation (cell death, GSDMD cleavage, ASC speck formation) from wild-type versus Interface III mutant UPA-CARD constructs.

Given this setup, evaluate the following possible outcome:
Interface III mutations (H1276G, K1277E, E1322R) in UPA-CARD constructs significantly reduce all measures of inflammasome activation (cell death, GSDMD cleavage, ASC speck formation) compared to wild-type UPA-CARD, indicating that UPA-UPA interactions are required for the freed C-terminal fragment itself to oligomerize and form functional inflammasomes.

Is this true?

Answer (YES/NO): YES